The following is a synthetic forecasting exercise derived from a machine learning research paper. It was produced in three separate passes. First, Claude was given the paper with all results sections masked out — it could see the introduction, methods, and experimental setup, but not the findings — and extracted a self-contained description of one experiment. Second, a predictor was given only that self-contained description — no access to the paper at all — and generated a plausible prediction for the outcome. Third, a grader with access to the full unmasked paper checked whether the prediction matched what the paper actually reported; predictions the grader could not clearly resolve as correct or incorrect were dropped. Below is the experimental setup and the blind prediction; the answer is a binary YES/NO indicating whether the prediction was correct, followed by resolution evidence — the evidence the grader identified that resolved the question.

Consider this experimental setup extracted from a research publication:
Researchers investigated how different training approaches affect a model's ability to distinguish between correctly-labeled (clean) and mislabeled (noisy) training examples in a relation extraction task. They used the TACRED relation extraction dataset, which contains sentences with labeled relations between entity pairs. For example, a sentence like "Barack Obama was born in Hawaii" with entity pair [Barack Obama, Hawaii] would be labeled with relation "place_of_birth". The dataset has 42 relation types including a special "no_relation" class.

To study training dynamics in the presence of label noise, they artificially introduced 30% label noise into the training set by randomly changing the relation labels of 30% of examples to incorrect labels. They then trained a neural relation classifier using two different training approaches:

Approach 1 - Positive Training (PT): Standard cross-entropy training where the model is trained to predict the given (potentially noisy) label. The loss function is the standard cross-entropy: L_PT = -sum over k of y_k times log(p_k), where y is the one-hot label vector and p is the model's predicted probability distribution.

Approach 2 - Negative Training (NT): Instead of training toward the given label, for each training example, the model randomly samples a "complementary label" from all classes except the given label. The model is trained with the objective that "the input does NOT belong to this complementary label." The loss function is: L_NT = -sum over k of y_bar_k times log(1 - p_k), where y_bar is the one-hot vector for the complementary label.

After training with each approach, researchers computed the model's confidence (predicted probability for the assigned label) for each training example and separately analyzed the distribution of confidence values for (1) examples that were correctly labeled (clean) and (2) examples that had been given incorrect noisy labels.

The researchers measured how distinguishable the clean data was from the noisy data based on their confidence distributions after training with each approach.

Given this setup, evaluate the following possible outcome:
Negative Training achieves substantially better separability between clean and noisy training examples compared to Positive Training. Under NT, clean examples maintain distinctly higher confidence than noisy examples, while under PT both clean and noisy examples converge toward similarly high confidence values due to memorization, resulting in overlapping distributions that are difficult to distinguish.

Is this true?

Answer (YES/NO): YES